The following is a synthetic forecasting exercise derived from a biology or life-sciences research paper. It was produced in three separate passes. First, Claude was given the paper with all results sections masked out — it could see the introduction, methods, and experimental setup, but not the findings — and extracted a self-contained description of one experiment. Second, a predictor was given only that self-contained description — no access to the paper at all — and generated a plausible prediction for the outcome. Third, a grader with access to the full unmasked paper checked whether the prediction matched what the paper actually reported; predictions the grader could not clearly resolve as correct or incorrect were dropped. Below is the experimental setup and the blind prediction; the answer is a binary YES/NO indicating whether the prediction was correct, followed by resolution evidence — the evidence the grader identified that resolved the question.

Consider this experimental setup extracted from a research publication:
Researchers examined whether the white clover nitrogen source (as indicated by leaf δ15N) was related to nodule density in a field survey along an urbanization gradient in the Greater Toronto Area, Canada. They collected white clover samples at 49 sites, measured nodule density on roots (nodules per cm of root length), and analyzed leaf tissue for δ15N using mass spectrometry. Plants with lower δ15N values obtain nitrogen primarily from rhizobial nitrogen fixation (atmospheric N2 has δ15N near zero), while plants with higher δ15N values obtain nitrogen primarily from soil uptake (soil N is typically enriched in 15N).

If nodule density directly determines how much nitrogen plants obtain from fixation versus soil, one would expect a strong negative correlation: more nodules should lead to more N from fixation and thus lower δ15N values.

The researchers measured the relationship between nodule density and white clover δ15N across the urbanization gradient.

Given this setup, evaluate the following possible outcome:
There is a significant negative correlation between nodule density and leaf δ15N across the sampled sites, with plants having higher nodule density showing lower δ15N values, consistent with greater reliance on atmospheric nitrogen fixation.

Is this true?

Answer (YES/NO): NO